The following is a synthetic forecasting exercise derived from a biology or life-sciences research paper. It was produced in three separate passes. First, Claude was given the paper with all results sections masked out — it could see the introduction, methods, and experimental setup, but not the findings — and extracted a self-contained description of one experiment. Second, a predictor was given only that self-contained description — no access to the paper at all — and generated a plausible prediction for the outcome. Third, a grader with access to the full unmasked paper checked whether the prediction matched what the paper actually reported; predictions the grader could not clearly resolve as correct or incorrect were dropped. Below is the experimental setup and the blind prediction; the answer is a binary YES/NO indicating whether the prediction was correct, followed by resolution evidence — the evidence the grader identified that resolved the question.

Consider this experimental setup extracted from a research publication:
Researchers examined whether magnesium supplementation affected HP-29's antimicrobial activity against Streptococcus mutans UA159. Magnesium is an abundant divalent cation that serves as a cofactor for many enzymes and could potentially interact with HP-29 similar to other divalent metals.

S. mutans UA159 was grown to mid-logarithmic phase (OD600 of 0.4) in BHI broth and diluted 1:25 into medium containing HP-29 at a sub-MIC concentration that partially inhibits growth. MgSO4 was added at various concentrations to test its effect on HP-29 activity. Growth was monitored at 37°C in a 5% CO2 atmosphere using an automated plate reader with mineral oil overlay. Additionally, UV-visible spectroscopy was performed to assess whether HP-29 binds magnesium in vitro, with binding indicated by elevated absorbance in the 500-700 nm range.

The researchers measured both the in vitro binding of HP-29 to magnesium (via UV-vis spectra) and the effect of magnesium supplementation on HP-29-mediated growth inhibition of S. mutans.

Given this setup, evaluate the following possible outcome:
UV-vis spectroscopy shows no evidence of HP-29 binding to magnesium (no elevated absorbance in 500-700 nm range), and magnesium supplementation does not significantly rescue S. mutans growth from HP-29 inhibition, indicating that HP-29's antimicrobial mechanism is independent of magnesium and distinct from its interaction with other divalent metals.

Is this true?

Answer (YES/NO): NO